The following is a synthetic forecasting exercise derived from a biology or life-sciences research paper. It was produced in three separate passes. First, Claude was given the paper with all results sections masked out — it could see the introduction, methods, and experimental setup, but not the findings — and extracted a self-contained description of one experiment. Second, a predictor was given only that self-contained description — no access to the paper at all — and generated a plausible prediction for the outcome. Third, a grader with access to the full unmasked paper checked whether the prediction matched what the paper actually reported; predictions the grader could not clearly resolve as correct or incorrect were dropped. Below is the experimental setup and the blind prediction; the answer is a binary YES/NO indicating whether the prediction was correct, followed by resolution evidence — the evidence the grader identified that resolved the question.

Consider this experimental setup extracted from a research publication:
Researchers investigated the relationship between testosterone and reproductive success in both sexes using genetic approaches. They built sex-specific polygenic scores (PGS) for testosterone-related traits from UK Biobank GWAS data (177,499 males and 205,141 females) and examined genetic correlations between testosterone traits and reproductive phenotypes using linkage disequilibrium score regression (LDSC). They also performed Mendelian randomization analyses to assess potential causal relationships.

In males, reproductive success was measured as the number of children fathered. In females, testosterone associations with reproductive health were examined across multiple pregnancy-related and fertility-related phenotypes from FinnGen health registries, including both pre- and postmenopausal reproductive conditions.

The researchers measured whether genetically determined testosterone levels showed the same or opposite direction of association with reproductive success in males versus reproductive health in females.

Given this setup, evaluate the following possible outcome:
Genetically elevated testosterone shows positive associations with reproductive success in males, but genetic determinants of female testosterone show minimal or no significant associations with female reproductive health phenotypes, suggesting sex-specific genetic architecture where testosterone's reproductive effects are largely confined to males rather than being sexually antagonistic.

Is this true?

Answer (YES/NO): NO